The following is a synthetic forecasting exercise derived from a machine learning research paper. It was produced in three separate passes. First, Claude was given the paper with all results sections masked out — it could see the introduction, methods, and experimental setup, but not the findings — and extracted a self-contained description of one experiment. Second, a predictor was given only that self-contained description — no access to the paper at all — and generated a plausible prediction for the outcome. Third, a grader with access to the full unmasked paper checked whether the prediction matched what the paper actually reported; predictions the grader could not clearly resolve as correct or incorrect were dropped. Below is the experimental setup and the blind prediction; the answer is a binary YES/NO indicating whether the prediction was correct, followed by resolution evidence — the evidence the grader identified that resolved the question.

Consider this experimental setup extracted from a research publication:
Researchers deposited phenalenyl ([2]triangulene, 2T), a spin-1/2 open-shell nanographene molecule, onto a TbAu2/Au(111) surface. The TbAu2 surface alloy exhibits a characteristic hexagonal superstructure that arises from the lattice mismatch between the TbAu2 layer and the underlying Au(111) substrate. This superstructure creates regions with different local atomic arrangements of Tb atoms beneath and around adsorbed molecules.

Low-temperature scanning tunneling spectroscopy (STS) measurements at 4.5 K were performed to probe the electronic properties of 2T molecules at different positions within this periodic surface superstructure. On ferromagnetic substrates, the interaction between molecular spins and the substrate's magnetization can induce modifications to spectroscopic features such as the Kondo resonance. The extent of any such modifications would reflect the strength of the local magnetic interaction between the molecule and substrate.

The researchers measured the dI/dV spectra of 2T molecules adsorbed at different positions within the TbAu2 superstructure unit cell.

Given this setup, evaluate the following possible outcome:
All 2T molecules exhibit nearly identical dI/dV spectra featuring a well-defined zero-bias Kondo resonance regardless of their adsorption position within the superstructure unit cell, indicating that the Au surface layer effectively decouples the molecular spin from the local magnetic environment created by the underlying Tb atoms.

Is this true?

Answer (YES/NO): NO